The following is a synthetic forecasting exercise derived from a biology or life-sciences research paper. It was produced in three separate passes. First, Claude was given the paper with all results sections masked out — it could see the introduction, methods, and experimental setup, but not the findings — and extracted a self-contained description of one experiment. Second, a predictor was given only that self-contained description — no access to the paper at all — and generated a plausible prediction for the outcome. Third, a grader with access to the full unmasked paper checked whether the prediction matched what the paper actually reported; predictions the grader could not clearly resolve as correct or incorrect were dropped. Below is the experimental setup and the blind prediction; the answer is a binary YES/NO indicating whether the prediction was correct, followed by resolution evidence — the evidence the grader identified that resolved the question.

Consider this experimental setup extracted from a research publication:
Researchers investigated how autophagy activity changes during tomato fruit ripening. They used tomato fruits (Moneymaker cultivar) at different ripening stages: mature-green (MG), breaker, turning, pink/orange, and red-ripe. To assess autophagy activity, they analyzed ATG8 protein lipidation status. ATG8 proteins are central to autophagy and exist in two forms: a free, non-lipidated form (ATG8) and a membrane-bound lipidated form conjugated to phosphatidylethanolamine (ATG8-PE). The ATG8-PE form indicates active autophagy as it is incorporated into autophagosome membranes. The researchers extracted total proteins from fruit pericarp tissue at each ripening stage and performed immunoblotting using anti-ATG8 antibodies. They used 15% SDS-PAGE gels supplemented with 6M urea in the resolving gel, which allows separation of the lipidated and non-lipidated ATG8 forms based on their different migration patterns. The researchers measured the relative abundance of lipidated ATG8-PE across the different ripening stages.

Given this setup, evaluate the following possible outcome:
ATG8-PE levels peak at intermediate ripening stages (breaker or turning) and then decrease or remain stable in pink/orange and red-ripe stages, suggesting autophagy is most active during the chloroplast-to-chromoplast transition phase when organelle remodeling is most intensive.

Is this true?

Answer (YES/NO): NO